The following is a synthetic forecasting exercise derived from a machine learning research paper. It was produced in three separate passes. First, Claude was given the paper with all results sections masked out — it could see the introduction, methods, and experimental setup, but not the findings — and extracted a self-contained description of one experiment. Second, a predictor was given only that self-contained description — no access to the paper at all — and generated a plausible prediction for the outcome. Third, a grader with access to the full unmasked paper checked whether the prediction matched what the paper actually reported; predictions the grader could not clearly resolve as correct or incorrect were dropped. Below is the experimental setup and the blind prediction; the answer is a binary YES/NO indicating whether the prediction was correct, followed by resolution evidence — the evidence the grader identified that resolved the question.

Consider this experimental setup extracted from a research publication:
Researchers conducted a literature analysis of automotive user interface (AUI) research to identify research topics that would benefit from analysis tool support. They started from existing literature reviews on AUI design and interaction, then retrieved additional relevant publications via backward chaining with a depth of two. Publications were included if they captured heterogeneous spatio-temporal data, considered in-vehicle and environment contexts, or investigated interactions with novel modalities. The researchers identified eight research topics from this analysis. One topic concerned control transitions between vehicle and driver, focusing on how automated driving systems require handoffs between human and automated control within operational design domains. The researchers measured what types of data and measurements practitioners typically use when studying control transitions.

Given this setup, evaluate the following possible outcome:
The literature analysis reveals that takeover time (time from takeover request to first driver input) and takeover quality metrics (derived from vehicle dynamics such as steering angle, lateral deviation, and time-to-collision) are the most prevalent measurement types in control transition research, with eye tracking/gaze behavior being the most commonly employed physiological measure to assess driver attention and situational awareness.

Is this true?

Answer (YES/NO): NO